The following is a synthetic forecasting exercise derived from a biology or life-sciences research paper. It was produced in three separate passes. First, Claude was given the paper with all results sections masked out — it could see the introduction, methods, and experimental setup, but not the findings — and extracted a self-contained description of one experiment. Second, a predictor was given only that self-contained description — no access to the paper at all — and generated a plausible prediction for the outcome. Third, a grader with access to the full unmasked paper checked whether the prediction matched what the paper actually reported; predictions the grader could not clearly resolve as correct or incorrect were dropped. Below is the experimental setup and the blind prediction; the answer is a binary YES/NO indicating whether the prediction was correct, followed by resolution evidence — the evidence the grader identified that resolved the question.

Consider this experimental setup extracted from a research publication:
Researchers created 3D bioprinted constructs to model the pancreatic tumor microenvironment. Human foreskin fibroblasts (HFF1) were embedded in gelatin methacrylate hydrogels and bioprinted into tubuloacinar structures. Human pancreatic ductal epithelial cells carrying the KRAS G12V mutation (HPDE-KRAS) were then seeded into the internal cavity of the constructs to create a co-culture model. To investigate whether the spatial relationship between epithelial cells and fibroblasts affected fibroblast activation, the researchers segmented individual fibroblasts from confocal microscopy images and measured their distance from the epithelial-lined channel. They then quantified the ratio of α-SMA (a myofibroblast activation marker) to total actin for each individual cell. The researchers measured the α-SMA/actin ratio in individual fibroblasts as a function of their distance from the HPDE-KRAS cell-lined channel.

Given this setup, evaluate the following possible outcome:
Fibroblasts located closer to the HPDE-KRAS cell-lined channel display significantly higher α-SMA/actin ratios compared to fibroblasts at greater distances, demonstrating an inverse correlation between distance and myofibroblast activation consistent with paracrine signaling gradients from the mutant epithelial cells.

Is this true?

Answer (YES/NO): YES